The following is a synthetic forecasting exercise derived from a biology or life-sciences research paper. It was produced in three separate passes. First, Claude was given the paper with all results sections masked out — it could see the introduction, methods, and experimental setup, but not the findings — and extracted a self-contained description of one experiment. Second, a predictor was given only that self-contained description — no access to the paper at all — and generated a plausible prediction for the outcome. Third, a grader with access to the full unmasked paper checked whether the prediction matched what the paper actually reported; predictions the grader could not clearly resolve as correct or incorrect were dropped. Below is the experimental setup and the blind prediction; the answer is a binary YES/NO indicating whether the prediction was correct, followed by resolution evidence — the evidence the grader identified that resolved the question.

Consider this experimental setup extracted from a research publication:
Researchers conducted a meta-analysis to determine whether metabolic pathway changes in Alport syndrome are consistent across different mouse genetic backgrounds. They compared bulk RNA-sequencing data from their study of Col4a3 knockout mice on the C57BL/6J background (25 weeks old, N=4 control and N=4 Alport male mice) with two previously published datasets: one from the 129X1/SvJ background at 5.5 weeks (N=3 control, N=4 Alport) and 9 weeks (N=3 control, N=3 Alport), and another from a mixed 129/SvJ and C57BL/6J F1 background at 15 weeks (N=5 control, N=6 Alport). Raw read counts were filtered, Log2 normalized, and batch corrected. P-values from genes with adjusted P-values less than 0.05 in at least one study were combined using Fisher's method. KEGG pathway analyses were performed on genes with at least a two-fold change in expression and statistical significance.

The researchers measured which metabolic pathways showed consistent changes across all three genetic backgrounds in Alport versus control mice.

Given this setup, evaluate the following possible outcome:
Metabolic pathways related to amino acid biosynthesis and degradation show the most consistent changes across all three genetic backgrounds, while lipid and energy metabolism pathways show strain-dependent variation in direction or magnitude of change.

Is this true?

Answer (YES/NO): NO